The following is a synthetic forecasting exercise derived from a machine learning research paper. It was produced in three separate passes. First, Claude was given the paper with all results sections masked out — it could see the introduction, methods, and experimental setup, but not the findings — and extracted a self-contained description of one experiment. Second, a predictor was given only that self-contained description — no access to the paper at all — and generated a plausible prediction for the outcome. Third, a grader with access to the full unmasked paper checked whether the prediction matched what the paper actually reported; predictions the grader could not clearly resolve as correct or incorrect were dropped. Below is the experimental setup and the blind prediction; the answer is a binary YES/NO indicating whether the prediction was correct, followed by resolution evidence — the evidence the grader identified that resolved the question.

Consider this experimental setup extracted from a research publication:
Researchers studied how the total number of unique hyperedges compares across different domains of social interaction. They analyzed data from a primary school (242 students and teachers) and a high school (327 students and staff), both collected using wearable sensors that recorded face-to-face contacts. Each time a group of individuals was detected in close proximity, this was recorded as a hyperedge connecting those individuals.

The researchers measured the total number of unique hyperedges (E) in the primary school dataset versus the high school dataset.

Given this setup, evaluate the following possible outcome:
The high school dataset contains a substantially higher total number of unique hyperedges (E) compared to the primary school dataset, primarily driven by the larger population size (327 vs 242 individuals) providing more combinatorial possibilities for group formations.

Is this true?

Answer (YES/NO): NO